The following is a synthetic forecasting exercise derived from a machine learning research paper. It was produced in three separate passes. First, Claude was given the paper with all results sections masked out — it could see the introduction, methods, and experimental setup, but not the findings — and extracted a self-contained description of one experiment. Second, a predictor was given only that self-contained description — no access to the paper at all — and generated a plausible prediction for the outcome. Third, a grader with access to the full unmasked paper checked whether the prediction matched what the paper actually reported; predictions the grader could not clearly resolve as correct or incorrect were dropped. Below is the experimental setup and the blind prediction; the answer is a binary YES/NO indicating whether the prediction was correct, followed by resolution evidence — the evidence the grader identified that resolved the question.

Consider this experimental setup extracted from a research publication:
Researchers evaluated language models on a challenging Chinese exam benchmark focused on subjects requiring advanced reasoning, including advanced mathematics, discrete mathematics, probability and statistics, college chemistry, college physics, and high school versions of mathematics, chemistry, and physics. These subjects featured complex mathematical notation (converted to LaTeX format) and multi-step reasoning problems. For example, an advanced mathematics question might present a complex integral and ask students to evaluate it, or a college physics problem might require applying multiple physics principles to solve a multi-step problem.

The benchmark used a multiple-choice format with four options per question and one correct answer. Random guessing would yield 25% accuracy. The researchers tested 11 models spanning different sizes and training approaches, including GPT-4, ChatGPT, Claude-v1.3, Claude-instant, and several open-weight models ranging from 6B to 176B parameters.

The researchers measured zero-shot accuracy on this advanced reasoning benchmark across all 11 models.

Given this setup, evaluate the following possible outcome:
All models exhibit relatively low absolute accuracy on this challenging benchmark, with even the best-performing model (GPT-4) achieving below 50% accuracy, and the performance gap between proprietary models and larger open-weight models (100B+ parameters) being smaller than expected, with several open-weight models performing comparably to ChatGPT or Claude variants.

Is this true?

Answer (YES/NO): NO